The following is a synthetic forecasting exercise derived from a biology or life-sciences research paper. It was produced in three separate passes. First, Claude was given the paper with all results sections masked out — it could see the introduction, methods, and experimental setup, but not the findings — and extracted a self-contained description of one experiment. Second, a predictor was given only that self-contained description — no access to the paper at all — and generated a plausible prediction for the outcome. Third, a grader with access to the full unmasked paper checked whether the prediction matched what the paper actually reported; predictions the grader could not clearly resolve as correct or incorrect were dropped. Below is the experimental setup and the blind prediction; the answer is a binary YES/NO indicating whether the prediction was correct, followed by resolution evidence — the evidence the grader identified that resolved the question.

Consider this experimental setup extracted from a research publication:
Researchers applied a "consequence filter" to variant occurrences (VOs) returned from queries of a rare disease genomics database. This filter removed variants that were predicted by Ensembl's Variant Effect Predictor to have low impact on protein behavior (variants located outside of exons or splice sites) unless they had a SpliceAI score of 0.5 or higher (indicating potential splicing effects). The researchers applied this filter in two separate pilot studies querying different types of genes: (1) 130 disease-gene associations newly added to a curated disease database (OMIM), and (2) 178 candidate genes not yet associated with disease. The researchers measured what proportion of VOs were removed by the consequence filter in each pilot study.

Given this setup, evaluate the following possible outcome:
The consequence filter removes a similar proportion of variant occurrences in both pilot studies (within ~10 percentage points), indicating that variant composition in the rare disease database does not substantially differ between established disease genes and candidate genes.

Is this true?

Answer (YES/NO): YES